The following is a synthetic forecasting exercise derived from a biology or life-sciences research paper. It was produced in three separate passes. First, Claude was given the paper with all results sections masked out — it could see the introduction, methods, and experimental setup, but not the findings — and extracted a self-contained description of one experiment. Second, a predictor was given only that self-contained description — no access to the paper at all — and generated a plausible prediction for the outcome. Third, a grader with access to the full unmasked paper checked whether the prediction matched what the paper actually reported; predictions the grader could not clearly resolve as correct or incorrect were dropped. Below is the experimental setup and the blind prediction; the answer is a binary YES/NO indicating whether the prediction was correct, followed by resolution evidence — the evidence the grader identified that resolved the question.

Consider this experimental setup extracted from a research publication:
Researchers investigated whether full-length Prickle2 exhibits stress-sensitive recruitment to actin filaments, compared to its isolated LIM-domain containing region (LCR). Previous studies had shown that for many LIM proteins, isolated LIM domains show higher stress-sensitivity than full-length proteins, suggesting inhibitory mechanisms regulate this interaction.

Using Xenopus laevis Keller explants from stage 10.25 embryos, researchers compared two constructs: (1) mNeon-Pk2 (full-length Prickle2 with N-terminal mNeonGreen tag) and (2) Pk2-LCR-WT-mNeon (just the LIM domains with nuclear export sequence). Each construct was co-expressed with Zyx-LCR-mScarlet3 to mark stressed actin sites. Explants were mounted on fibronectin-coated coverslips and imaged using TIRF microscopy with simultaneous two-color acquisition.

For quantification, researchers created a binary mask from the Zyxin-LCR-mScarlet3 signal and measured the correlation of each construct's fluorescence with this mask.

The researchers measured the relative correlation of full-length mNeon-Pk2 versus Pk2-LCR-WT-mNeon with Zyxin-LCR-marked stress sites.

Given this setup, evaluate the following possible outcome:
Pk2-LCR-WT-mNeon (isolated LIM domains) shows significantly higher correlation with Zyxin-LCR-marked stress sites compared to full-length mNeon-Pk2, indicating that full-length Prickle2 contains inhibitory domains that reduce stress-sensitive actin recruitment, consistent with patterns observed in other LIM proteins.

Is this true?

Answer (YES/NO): YES